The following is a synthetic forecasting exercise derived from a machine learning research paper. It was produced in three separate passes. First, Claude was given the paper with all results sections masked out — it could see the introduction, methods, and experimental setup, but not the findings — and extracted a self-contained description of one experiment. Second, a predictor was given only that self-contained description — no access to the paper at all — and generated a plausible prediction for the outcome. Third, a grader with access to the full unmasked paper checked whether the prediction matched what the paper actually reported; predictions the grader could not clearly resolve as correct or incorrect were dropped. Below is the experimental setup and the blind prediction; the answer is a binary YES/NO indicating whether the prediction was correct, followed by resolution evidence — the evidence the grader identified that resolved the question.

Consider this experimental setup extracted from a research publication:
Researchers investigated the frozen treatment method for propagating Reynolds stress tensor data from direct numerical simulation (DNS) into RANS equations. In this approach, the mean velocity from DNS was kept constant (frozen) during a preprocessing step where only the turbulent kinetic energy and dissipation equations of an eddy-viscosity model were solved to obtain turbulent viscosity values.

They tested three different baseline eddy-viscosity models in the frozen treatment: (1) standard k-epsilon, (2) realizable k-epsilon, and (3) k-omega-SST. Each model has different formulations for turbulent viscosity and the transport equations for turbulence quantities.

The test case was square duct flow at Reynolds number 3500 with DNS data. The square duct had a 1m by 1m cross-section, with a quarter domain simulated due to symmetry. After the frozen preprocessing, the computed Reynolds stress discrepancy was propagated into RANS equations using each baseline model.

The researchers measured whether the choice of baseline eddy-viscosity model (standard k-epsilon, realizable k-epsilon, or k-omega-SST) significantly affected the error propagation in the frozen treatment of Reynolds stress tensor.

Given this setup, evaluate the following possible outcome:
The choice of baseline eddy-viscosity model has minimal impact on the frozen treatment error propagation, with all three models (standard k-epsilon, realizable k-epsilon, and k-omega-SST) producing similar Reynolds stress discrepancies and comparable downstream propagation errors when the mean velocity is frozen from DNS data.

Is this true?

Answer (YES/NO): NO